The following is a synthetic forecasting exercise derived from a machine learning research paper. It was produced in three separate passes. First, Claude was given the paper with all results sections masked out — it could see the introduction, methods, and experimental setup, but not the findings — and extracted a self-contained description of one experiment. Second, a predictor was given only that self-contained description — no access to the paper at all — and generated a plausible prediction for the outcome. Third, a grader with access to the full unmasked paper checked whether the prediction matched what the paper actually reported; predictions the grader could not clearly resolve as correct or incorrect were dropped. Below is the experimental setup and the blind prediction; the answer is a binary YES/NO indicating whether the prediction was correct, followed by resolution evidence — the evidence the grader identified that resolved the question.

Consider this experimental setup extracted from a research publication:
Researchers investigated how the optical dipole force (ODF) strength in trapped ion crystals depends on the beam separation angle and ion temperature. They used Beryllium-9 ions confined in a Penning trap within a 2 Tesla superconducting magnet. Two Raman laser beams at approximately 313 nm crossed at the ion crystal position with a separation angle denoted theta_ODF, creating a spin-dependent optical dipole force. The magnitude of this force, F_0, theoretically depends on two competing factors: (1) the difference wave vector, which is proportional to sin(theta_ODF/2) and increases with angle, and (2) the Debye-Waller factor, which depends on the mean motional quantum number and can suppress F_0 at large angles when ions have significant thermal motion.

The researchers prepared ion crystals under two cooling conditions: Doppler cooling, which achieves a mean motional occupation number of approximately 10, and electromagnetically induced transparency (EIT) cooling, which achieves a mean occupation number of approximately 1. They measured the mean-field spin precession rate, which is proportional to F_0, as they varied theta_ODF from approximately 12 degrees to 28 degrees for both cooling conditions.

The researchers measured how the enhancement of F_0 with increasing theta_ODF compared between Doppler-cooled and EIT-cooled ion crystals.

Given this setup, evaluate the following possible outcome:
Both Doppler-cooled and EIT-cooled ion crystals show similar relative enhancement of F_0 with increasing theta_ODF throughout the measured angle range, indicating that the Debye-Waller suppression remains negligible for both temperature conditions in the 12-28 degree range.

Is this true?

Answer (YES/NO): NO